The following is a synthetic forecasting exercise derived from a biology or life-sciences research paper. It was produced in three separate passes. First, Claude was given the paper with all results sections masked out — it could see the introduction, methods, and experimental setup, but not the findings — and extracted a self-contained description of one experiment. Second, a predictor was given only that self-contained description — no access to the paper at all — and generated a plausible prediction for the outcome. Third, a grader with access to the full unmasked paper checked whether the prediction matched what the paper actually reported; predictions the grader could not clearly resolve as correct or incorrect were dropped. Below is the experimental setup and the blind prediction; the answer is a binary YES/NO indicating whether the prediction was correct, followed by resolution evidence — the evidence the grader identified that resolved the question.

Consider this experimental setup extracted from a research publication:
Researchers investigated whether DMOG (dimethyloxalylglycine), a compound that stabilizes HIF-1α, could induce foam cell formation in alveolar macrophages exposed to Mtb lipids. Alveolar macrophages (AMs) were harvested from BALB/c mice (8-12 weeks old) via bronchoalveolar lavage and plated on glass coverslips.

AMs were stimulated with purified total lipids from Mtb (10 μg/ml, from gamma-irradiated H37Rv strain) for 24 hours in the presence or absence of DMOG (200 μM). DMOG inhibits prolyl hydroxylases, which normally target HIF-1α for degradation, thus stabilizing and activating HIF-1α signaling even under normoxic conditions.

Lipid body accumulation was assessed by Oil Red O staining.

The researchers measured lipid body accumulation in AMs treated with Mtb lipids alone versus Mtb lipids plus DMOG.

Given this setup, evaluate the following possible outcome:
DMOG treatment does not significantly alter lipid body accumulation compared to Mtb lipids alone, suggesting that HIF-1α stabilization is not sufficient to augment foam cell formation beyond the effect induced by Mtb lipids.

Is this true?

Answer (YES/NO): NO